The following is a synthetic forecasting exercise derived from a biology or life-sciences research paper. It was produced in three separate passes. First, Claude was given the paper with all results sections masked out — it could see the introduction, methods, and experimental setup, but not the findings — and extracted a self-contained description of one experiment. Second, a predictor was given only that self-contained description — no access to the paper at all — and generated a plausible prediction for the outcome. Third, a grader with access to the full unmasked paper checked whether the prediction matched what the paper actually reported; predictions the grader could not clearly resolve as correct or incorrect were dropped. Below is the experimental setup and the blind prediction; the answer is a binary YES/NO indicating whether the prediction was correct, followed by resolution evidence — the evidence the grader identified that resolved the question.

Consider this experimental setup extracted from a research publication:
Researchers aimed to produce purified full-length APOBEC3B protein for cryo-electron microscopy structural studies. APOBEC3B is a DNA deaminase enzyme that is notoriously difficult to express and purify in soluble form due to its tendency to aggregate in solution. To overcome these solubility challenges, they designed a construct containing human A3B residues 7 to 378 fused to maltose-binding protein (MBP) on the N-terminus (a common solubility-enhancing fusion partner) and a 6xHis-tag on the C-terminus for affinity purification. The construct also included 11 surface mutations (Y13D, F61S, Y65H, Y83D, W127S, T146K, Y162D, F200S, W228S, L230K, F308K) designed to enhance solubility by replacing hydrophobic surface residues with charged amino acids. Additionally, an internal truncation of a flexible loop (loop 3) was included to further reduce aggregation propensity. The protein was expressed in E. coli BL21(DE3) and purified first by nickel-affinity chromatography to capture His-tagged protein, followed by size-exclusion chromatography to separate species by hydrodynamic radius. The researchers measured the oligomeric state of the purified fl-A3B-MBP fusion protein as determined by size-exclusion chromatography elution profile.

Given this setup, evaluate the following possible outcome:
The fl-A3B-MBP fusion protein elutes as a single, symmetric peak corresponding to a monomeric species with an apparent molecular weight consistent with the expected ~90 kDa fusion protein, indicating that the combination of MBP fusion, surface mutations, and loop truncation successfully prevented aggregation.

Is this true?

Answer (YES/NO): YES